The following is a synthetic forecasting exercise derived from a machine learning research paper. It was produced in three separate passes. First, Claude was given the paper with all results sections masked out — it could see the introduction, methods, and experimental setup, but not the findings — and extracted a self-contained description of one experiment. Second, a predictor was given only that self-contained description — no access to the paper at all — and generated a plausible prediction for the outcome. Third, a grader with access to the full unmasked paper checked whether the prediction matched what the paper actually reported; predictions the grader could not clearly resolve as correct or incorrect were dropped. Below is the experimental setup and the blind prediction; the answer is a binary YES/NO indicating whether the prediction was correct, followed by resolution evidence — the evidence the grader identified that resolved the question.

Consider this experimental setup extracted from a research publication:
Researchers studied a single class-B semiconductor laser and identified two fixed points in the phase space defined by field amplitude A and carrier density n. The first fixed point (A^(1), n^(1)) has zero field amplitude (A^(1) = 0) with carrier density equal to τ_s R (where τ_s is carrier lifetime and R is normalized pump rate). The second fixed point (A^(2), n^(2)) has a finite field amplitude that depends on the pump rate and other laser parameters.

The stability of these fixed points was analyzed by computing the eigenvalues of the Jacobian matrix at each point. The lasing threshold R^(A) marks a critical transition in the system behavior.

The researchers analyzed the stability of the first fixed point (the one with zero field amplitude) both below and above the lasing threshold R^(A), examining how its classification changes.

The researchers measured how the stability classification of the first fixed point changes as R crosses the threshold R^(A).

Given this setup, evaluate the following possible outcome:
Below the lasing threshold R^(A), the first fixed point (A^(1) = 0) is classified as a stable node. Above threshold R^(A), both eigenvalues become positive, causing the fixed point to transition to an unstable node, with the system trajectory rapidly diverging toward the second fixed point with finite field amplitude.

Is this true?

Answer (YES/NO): NO